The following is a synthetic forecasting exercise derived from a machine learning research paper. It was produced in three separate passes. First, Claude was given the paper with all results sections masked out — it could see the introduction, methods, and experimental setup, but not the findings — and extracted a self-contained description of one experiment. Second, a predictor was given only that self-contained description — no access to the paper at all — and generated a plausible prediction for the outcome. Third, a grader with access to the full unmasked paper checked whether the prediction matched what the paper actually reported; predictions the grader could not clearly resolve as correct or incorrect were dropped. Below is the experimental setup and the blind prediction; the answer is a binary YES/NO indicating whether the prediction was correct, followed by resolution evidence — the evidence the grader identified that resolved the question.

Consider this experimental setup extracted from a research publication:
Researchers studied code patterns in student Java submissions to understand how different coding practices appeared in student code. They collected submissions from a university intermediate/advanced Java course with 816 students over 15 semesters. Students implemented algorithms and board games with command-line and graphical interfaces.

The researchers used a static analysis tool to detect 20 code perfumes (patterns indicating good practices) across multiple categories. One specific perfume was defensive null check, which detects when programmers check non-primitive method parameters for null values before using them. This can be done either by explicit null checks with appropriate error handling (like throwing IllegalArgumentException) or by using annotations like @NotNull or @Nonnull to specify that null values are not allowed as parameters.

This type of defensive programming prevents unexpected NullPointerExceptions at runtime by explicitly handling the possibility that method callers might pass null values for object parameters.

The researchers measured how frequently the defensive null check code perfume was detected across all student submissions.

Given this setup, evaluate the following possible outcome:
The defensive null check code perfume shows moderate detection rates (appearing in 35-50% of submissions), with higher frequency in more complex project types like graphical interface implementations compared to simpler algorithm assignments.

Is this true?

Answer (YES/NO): NO